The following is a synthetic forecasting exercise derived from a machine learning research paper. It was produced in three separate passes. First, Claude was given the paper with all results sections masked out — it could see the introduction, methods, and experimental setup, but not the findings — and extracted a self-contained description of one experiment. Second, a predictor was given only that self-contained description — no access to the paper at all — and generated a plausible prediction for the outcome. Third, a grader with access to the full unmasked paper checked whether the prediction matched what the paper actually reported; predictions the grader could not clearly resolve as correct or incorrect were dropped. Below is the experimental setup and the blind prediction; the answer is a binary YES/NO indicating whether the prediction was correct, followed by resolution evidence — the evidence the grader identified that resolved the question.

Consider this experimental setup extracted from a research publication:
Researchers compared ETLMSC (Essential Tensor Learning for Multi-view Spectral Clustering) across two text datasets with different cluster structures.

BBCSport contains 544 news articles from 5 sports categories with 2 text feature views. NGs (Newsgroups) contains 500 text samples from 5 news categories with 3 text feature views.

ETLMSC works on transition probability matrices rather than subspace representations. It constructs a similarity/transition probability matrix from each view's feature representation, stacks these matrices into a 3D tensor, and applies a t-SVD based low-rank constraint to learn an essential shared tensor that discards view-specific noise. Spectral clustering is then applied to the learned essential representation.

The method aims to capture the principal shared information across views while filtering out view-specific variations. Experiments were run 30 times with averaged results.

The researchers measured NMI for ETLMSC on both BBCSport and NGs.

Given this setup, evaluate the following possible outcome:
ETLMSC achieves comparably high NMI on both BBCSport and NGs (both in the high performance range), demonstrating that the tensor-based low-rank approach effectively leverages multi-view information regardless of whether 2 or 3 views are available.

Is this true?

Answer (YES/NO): NO